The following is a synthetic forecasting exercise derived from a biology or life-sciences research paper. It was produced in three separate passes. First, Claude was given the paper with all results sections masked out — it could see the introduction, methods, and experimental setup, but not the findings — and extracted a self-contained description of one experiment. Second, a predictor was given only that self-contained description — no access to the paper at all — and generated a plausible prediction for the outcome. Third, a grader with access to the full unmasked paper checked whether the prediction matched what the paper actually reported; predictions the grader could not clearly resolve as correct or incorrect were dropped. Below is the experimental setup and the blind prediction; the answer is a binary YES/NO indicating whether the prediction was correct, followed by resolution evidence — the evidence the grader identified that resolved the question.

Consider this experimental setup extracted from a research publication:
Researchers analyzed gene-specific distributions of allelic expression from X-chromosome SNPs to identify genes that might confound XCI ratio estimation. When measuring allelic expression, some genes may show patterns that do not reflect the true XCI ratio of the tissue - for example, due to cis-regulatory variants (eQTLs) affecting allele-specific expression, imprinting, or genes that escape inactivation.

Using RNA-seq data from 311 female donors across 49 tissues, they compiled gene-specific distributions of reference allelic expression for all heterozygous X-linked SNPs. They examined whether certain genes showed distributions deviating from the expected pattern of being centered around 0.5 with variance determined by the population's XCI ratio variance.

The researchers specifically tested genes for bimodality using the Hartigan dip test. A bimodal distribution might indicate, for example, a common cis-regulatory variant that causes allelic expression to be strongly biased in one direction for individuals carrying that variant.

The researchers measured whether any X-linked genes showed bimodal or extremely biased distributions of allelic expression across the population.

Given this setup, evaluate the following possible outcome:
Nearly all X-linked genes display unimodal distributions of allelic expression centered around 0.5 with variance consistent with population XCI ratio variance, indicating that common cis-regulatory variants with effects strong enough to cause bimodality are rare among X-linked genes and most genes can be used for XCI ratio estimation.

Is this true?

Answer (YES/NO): NO